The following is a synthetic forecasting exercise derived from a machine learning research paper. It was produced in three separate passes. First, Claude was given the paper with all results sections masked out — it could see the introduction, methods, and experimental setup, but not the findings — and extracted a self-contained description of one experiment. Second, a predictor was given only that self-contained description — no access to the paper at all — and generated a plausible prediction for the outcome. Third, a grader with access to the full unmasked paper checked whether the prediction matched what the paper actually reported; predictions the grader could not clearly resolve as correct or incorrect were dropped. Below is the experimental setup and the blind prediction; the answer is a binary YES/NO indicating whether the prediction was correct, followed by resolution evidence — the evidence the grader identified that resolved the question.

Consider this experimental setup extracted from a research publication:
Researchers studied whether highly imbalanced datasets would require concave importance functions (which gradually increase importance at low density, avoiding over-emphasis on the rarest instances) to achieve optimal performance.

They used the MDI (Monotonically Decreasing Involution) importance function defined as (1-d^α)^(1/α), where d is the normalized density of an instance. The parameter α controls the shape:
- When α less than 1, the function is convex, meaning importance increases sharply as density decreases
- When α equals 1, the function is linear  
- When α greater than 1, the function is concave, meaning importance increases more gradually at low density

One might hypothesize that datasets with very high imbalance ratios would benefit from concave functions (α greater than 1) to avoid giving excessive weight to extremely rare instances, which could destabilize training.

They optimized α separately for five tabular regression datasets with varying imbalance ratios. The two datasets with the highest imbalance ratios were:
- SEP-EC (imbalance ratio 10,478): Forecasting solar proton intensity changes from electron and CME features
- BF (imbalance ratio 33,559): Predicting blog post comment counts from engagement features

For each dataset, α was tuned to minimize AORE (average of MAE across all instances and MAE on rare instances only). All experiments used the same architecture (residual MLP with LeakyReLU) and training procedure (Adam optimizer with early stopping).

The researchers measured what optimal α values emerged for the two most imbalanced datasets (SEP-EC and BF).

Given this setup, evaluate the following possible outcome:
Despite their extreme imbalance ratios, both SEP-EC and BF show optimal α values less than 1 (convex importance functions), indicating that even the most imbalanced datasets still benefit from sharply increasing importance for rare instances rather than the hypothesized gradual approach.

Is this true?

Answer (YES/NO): YES